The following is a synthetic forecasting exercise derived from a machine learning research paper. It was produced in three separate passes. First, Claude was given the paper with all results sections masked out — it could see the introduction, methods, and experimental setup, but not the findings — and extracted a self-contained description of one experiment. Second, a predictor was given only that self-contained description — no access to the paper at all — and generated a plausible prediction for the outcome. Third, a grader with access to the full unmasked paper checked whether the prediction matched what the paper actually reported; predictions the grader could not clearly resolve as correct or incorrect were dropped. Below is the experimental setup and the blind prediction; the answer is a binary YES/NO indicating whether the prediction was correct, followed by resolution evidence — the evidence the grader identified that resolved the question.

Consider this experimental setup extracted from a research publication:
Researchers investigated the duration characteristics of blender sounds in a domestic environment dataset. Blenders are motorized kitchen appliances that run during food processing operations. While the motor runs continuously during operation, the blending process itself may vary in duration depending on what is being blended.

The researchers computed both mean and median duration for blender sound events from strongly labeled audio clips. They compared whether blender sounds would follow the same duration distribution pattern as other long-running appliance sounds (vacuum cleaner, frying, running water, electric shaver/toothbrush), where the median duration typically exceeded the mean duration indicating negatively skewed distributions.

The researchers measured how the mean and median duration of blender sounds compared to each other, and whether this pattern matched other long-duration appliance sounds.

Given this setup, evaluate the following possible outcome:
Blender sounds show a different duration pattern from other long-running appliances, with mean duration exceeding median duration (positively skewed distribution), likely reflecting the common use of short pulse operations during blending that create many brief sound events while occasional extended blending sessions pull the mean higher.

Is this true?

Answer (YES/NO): YES